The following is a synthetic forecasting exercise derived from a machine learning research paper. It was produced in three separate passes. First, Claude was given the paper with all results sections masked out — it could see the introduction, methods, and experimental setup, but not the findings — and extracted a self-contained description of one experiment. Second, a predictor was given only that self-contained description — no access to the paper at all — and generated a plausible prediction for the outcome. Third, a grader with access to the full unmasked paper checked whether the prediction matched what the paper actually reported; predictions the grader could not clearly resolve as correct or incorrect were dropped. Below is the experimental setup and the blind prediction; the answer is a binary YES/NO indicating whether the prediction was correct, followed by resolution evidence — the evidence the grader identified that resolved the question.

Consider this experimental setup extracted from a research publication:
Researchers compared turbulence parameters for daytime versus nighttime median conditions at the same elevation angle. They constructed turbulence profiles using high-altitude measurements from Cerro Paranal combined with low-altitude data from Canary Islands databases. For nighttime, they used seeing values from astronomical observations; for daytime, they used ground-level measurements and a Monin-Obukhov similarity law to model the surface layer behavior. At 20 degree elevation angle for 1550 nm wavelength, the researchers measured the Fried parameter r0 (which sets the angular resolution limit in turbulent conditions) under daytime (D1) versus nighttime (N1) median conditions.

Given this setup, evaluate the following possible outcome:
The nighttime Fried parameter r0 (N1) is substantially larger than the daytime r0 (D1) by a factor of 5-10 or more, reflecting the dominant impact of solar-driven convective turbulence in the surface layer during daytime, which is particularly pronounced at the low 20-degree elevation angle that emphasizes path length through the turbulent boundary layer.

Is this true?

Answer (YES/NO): NO